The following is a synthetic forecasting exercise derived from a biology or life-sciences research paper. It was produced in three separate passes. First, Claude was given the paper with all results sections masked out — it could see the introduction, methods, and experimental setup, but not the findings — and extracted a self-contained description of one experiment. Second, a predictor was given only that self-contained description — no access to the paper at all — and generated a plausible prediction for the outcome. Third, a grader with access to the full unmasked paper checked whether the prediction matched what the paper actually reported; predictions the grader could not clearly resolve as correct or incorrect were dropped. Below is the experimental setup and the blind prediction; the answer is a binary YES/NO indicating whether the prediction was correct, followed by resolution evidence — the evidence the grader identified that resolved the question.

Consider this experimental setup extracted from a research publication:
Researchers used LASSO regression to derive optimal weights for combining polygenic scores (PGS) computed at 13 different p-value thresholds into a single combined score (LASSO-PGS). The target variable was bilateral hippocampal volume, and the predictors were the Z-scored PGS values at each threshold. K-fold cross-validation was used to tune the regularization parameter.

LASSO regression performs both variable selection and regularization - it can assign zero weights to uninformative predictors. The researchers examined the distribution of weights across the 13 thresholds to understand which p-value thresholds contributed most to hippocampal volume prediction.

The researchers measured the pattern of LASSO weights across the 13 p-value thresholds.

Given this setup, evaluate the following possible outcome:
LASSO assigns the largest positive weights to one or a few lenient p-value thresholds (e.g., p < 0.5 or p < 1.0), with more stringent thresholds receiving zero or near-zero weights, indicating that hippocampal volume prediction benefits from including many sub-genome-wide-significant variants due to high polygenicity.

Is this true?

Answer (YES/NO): NO